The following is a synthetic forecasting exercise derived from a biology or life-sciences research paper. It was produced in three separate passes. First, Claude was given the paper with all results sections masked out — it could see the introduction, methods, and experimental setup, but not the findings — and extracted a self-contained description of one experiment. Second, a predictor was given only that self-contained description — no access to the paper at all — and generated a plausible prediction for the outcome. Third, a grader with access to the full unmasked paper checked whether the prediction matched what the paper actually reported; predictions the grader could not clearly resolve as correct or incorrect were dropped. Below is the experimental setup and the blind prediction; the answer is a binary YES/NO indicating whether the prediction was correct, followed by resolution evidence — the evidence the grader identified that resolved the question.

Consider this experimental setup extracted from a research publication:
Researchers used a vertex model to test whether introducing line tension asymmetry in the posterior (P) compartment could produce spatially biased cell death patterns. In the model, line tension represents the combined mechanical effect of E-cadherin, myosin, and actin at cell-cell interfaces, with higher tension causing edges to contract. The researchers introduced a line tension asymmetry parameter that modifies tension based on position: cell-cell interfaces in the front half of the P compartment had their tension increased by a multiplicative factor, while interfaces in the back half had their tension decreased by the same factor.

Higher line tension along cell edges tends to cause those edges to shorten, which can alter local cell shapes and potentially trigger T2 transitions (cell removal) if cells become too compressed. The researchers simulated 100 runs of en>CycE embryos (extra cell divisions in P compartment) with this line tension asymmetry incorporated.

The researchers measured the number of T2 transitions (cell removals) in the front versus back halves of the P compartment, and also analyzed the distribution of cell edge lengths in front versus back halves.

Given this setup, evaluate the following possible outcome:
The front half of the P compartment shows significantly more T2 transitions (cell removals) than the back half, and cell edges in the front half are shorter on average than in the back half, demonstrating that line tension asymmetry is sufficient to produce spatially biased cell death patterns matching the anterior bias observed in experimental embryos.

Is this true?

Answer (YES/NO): NO